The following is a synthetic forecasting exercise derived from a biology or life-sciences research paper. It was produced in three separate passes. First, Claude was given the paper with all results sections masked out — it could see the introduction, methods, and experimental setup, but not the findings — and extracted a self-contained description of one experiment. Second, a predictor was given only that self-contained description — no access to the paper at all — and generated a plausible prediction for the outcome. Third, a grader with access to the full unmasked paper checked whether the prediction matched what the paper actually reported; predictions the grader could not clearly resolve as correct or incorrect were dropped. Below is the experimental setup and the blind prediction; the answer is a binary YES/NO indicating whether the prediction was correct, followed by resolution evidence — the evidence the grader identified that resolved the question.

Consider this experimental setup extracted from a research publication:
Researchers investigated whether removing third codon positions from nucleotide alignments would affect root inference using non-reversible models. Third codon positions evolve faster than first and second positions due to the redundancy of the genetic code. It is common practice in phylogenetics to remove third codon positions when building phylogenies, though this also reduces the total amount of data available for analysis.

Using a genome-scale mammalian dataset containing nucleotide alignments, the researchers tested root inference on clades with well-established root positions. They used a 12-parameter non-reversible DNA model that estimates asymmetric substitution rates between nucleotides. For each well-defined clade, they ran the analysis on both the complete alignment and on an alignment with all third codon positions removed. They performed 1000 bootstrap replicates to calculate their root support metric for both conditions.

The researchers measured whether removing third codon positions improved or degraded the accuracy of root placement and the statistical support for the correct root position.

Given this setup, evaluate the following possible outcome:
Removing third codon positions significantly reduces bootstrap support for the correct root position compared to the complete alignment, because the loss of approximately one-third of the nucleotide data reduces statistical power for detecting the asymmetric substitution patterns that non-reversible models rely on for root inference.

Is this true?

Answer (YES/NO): NO